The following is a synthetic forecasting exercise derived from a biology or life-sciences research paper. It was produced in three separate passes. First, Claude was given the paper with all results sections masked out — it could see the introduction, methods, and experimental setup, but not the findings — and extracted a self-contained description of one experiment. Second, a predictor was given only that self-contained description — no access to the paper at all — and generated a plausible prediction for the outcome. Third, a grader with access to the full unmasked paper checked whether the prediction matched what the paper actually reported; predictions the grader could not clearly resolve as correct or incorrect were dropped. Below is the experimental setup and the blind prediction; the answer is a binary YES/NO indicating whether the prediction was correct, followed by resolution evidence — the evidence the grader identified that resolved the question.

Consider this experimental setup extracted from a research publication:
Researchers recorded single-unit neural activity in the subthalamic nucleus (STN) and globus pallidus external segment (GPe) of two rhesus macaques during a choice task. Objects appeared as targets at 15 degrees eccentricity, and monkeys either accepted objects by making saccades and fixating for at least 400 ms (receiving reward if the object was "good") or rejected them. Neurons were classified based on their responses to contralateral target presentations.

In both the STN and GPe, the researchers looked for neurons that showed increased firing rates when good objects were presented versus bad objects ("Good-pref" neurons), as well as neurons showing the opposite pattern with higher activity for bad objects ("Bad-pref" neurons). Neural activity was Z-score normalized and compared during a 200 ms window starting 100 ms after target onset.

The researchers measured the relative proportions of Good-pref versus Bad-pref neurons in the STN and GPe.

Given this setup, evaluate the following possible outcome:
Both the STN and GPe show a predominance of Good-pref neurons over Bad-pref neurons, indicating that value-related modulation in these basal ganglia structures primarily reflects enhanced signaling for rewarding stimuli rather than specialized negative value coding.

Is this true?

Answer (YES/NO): YES